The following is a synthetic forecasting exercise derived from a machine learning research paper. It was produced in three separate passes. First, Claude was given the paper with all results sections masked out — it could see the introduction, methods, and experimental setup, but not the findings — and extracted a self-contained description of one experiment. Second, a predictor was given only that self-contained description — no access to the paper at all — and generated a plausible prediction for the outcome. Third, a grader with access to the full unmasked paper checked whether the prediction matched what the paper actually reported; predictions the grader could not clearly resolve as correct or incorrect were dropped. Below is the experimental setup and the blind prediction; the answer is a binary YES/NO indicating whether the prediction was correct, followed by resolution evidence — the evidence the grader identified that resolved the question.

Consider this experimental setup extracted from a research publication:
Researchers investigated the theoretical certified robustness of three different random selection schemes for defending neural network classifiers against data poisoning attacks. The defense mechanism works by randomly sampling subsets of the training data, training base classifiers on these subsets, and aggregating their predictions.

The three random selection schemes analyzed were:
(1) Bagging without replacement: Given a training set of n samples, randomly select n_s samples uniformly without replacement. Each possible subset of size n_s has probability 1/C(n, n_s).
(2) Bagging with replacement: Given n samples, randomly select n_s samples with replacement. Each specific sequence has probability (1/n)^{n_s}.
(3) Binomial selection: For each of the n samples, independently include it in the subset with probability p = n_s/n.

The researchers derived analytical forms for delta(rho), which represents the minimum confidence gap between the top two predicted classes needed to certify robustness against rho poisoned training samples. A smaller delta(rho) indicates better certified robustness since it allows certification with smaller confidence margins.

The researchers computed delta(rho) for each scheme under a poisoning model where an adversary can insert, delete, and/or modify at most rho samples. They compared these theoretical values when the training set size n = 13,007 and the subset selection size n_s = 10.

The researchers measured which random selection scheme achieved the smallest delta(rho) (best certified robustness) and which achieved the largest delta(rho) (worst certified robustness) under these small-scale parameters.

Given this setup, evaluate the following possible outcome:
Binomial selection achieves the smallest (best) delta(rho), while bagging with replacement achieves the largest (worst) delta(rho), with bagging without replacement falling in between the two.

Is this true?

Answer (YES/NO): NO